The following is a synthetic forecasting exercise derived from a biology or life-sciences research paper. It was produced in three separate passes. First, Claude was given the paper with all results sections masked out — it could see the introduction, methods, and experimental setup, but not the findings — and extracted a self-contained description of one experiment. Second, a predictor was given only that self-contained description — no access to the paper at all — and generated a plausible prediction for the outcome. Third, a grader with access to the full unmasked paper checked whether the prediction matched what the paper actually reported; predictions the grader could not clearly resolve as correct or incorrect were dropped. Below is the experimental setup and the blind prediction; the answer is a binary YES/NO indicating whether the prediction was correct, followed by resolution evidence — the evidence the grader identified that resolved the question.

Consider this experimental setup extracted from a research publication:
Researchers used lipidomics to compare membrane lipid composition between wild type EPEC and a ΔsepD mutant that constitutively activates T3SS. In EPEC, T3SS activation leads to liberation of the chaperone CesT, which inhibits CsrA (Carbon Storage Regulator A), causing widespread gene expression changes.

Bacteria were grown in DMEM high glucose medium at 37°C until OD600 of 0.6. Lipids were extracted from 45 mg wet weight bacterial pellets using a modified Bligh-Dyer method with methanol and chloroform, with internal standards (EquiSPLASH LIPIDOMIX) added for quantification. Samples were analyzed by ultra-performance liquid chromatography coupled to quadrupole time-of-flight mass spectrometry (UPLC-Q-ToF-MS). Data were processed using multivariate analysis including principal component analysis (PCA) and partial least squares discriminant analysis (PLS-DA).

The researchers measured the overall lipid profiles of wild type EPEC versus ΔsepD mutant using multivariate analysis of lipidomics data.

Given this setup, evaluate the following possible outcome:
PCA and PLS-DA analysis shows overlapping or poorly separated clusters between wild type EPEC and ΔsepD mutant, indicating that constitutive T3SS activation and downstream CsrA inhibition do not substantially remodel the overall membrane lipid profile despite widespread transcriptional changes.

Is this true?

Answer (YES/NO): NO